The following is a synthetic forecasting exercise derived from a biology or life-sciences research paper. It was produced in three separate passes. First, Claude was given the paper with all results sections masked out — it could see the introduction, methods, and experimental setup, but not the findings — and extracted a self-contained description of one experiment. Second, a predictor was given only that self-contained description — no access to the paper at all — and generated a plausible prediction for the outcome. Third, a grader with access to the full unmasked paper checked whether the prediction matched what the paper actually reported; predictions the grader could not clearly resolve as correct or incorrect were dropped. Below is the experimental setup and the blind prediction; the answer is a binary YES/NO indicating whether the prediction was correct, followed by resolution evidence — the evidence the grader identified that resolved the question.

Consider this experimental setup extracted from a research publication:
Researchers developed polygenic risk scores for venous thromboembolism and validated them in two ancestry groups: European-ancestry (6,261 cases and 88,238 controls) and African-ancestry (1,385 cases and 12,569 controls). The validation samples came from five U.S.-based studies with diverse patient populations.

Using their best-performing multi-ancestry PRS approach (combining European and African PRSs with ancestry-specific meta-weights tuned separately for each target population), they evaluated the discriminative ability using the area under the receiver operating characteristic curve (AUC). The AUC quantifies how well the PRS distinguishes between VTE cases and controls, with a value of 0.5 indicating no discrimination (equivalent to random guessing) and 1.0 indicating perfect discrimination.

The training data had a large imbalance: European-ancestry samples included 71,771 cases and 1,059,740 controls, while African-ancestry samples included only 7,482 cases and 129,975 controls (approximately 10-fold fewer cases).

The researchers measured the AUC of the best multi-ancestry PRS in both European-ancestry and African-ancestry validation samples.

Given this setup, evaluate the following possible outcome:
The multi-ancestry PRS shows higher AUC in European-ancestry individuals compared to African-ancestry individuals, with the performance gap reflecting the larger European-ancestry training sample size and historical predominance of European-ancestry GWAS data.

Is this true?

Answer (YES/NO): YES